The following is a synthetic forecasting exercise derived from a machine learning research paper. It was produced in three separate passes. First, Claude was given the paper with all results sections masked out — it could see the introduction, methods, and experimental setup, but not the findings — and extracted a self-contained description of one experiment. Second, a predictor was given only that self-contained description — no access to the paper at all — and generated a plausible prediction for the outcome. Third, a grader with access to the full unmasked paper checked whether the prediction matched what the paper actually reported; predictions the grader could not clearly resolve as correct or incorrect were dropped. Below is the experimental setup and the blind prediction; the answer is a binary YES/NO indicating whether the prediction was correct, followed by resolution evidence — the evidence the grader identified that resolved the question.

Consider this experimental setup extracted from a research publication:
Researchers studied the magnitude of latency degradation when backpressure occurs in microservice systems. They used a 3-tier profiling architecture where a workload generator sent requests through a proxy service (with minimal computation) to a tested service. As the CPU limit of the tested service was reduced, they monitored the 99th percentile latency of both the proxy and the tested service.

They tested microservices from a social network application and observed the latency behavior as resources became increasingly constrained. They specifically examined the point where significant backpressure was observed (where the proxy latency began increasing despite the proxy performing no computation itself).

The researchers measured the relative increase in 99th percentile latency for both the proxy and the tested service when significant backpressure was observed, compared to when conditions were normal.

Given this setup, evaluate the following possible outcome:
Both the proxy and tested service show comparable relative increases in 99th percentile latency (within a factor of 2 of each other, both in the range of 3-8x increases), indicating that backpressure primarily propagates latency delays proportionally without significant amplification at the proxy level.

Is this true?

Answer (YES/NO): NO